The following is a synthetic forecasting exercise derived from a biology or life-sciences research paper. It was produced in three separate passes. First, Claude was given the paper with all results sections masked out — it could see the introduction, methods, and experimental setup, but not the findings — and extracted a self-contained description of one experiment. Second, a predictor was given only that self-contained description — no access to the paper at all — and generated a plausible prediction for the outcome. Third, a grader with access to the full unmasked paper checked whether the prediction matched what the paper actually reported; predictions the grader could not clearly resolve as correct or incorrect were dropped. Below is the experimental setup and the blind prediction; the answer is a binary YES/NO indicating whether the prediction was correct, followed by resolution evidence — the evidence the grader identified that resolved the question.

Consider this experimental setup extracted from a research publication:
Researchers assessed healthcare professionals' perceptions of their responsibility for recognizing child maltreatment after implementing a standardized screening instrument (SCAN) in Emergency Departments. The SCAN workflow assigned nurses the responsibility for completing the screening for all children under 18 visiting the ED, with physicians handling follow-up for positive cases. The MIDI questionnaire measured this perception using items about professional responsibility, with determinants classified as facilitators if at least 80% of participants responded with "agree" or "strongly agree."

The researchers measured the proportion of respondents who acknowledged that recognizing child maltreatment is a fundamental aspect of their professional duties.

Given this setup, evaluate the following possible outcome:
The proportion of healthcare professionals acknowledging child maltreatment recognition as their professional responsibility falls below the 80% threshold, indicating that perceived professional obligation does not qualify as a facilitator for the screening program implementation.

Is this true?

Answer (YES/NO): NO